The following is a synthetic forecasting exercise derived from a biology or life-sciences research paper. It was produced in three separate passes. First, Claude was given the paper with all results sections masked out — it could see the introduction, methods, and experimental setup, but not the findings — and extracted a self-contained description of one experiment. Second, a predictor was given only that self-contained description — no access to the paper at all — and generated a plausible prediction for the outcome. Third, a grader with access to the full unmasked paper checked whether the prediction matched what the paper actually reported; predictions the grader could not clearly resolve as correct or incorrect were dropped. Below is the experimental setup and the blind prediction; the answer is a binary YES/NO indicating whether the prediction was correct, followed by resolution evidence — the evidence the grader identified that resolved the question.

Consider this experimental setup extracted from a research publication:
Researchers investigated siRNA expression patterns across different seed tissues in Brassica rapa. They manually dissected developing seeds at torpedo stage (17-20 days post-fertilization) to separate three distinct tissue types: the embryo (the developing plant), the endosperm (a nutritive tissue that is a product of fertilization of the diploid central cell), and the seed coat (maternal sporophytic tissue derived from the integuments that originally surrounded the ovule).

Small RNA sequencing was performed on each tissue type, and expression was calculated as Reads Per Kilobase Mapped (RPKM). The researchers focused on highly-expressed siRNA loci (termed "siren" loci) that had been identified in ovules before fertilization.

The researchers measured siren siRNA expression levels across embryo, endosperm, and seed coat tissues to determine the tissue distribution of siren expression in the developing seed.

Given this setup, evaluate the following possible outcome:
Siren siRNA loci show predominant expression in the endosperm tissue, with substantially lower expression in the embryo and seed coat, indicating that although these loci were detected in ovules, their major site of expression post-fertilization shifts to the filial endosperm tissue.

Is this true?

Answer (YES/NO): NO